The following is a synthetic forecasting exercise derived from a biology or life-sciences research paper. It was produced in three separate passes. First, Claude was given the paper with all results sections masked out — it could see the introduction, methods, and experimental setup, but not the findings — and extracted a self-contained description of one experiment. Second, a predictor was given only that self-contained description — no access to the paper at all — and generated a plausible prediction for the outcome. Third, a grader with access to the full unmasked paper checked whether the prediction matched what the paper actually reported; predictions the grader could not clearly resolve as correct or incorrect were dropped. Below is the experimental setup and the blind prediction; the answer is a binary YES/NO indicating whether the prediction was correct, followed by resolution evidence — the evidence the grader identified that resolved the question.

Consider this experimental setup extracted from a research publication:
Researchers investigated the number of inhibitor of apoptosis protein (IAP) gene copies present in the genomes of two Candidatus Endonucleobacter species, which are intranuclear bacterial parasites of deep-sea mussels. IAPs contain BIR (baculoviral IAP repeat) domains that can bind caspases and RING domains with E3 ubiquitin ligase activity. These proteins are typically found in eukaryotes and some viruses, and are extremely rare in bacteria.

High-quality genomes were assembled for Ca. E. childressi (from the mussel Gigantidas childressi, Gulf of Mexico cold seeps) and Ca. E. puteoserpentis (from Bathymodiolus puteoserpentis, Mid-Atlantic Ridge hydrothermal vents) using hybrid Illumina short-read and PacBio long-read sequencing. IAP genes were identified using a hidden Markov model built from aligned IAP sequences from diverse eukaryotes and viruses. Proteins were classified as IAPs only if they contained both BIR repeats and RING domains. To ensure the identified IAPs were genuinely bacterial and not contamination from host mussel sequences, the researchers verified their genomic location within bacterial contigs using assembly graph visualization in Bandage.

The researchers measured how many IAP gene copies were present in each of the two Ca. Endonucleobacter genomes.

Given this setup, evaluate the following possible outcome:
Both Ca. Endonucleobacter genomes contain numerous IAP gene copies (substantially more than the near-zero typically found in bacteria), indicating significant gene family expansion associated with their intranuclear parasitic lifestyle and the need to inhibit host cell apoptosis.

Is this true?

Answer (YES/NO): YES